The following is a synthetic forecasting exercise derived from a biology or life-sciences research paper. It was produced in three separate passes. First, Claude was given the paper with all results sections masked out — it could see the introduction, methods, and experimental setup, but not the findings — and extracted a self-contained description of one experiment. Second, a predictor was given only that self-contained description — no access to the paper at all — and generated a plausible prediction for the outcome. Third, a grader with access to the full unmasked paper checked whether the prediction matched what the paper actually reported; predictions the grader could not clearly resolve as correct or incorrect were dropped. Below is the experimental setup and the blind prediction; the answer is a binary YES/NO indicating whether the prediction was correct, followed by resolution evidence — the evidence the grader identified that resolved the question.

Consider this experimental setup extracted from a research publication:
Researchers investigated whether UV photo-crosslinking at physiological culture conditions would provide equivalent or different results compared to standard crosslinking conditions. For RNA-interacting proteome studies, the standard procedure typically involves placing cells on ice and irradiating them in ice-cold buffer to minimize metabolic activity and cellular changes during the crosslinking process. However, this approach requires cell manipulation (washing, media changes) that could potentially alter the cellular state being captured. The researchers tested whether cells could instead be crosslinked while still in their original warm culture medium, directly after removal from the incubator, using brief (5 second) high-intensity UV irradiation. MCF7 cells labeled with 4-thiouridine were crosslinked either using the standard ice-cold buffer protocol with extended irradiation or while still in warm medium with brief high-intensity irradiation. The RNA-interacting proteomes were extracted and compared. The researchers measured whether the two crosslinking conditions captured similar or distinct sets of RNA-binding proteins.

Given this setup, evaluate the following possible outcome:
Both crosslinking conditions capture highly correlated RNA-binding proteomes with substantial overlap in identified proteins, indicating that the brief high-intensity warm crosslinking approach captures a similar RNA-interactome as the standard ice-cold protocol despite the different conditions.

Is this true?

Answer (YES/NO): NO